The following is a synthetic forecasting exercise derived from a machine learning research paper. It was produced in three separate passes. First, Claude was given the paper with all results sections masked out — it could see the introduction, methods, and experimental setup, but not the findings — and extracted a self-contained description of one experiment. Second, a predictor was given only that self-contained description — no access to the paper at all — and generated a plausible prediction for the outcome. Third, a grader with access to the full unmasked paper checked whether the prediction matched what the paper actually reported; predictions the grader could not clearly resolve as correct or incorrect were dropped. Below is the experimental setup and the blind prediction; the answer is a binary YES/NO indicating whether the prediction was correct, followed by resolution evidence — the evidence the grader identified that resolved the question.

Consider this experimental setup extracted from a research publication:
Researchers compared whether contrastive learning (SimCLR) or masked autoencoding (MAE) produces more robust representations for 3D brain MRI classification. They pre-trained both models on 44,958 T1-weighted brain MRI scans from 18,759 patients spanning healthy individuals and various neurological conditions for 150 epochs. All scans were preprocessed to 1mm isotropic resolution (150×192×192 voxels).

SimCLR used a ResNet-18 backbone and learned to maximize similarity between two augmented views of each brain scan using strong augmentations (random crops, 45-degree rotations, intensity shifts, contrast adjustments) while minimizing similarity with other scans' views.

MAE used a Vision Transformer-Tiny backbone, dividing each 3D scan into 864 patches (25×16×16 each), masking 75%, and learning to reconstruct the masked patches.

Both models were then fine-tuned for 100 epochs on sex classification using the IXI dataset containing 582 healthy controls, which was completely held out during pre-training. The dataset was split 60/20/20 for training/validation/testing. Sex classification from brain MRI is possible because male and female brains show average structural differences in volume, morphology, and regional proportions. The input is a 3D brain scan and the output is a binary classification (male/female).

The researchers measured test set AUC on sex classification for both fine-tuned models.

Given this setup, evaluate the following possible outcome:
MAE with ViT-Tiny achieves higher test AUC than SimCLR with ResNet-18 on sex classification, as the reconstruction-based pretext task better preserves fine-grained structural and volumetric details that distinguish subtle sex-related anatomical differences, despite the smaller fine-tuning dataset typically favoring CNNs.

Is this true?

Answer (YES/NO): NO